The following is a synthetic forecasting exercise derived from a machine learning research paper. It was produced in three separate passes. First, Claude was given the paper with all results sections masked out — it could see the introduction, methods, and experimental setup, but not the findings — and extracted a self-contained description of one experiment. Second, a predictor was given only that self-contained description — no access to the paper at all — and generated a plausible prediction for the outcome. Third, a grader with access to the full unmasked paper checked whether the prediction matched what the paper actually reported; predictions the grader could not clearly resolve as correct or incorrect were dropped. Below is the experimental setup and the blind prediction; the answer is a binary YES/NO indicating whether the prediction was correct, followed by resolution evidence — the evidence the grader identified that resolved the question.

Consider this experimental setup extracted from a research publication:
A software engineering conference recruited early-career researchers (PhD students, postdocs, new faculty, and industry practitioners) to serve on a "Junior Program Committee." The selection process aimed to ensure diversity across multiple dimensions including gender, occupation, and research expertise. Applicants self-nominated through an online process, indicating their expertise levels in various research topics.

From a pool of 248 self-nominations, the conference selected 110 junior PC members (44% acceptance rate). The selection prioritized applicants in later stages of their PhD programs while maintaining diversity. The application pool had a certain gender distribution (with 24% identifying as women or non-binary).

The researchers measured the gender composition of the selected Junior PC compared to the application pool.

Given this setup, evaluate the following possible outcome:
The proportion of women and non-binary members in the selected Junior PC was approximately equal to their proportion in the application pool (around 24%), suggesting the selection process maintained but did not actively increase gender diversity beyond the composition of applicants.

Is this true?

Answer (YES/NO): YES